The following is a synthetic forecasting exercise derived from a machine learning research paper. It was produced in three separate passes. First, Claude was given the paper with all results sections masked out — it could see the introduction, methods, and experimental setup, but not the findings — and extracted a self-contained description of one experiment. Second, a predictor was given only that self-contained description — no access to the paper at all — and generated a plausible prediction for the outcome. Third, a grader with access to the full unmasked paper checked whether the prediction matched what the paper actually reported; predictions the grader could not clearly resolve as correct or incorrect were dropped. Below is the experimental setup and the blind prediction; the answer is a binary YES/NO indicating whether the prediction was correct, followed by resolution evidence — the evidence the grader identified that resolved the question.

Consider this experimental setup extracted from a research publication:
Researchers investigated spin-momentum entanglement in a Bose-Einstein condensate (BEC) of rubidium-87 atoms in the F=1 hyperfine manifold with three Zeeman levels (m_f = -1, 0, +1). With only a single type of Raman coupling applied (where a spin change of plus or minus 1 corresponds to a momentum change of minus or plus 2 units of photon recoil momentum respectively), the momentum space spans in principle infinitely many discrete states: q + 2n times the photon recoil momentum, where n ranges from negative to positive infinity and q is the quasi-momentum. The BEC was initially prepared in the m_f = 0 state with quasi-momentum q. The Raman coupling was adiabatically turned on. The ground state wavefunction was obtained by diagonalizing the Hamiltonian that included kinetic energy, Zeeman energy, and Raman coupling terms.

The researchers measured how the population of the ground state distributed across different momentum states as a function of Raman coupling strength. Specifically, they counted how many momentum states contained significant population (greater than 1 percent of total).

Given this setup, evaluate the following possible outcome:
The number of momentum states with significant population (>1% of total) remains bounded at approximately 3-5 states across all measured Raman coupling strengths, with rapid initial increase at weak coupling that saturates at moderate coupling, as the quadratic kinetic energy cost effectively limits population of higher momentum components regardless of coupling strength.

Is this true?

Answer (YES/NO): NO